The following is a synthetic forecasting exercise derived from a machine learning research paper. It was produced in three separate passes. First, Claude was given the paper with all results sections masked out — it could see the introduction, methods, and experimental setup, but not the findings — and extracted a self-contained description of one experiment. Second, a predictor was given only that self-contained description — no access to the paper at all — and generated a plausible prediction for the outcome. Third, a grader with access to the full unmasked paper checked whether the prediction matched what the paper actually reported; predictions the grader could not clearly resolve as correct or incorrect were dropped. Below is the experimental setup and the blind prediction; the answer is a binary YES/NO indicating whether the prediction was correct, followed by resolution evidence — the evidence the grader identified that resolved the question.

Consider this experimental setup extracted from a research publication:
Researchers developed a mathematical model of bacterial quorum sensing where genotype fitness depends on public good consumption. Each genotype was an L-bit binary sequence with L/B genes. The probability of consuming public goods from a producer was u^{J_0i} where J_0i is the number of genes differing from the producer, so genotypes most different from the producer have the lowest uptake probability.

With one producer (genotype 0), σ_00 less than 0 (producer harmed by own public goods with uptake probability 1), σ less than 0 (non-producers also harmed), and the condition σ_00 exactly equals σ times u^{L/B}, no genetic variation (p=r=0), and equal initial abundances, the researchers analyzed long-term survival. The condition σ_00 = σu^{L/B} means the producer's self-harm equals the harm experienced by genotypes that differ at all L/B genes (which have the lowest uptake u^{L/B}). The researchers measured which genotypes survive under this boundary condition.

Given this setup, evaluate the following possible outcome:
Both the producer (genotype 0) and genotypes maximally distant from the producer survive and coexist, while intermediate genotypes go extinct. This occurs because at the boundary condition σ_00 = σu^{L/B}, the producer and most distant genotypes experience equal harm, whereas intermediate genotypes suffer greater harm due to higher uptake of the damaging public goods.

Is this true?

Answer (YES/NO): YES